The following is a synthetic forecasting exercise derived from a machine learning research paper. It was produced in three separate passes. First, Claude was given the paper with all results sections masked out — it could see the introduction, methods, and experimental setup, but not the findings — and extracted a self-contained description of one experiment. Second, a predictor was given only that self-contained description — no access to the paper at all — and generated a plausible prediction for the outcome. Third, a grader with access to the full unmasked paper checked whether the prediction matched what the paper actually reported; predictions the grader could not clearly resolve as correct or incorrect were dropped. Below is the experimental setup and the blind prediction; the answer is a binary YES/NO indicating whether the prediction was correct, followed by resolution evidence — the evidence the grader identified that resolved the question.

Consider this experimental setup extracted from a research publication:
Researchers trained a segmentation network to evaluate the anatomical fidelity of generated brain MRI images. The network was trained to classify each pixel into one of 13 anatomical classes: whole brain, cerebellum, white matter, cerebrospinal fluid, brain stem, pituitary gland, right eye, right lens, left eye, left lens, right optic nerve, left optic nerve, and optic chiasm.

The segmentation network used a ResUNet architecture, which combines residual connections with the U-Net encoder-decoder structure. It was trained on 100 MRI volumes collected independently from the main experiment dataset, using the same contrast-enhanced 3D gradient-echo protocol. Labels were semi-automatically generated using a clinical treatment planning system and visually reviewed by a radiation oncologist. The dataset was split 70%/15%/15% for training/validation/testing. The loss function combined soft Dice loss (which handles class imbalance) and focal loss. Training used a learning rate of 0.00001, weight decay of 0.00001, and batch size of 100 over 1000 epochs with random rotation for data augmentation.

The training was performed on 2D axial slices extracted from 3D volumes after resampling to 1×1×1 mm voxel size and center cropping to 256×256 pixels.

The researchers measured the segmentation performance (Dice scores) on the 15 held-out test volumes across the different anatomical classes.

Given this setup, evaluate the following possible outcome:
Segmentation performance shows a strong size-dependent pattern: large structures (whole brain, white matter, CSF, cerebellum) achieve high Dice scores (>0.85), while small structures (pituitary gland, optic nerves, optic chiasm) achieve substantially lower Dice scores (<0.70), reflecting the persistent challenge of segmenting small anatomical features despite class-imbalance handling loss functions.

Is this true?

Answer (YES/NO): NO